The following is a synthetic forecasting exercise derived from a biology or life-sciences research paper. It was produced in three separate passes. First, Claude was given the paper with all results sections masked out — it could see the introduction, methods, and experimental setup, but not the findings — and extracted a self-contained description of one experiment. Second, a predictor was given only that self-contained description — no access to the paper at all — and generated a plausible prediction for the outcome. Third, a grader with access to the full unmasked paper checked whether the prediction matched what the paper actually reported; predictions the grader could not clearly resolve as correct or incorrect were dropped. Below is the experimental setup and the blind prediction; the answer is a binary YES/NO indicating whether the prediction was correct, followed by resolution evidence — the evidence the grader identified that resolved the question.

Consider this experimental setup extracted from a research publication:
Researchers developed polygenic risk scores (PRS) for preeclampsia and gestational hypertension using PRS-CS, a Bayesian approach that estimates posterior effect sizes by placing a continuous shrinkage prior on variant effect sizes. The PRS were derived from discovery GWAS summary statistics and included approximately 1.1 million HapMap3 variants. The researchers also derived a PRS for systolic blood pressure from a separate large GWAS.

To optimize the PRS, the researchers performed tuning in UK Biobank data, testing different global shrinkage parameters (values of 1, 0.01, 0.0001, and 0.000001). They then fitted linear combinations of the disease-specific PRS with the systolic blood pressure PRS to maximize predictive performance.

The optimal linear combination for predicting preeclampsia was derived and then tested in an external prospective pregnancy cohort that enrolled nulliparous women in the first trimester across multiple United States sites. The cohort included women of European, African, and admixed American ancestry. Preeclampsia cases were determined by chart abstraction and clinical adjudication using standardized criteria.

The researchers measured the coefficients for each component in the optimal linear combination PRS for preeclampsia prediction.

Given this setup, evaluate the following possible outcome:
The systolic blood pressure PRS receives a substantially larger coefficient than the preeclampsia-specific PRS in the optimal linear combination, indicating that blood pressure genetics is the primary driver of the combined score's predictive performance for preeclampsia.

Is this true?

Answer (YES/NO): NO